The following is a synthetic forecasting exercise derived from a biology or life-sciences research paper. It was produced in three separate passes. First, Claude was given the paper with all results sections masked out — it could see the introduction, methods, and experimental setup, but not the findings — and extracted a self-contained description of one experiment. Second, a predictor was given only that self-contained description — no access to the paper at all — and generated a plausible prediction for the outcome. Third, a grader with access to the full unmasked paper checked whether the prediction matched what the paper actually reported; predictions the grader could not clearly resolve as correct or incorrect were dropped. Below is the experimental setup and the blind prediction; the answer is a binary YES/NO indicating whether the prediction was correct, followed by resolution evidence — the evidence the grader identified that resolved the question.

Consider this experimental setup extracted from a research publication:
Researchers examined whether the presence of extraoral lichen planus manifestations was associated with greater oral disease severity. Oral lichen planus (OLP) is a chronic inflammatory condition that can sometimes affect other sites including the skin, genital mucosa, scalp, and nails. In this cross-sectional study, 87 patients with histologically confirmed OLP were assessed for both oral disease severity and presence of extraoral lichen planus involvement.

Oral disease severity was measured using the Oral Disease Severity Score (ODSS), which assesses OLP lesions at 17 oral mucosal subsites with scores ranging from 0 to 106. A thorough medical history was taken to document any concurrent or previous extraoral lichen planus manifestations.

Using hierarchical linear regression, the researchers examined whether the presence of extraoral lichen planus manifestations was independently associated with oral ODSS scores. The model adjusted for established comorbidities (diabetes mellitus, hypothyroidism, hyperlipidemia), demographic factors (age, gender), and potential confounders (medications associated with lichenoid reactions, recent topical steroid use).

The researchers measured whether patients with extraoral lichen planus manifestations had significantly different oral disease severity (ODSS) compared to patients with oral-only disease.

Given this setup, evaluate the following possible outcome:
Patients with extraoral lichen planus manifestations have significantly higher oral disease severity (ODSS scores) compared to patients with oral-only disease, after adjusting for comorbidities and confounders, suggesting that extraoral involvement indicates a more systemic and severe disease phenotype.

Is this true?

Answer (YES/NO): YES